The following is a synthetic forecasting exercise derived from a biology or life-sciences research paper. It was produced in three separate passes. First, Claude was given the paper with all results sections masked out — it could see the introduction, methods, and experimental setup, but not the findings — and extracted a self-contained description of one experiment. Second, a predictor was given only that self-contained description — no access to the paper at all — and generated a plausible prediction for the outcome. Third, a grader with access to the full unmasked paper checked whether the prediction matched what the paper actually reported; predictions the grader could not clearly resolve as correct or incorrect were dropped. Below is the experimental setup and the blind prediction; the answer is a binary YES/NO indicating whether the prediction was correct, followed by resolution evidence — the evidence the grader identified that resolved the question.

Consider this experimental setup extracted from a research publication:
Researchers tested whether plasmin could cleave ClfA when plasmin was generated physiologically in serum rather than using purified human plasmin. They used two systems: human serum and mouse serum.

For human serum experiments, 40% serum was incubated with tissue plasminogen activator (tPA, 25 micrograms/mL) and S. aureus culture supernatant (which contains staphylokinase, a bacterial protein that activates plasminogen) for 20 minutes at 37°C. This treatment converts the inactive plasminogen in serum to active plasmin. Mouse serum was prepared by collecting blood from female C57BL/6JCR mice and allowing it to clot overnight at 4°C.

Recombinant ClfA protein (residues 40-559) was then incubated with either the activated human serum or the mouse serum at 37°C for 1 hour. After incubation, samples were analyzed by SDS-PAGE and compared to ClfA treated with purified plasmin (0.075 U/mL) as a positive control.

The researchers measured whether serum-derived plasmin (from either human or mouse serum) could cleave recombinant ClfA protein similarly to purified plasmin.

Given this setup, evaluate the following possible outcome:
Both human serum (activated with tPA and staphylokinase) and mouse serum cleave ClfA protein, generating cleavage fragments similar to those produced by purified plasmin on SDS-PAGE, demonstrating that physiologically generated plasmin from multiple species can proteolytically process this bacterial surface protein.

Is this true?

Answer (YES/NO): NO